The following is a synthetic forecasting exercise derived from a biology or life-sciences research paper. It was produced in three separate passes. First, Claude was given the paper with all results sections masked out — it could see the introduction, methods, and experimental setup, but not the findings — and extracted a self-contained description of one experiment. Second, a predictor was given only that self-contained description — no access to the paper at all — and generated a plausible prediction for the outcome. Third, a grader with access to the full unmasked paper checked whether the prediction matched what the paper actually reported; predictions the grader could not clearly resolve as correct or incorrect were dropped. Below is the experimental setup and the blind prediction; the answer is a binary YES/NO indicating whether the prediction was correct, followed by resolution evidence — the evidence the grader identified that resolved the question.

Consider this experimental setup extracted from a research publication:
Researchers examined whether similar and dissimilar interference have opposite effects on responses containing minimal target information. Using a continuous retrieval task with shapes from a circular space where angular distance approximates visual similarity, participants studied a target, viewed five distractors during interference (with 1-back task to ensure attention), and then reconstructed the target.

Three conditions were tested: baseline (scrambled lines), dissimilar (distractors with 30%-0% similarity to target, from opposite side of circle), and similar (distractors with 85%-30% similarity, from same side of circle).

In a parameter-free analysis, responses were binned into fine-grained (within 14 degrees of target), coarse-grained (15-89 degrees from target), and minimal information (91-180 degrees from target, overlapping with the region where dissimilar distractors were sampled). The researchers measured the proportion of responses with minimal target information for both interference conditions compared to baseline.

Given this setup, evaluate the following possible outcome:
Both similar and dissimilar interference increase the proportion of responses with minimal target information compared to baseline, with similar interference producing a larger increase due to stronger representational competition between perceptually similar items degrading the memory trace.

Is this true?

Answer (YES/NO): NO